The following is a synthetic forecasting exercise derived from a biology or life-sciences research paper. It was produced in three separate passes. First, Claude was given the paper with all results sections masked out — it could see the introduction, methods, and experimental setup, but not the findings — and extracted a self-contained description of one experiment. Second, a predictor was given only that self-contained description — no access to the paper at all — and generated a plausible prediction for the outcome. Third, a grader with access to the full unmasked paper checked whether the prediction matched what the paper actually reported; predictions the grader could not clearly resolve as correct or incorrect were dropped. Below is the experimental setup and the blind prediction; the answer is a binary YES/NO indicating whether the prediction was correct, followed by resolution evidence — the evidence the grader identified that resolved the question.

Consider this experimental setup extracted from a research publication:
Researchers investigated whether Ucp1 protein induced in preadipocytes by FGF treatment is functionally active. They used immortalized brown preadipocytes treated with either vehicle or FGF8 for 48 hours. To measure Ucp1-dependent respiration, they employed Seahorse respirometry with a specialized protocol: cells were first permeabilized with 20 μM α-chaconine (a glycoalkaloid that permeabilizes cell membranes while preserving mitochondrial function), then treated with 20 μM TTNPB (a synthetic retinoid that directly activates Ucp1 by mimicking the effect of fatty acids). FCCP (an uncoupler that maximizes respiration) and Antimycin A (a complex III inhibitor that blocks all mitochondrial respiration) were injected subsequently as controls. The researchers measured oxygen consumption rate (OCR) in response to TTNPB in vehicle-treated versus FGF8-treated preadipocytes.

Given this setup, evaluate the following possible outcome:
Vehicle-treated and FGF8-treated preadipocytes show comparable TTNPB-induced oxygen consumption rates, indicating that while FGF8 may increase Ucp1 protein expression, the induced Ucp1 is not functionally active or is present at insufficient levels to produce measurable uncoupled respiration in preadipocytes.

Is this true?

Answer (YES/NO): NO